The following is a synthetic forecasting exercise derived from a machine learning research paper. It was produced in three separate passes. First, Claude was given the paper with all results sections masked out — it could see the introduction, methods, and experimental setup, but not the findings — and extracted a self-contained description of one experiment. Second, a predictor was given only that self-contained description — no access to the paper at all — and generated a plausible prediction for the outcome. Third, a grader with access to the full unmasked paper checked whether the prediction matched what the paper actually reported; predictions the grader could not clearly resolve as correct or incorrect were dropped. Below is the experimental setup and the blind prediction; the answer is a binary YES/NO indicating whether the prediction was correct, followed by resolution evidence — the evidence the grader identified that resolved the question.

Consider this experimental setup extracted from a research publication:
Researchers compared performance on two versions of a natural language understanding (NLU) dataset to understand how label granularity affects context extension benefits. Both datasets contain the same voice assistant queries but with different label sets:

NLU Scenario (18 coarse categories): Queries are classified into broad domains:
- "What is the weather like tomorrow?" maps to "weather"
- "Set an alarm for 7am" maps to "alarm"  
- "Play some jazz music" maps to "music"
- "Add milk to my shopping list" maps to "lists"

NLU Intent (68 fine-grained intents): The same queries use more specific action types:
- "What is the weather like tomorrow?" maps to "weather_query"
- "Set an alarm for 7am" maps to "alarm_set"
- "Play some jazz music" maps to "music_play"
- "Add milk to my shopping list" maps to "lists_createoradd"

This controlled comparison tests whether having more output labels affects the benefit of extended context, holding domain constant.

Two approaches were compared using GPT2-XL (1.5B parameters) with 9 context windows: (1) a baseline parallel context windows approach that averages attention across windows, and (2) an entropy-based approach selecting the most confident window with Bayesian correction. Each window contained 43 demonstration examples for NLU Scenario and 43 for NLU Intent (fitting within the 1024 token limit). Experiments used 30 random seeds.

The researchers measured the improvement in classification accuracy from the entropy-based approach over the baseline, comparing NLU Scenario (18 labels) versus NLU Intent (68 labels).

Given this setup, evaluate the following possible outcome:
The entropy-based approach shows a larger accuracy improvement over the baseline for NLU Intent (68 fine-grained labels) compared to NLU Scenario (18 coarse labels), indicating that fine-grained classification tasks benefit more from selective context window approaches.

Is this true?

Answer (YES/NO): NO